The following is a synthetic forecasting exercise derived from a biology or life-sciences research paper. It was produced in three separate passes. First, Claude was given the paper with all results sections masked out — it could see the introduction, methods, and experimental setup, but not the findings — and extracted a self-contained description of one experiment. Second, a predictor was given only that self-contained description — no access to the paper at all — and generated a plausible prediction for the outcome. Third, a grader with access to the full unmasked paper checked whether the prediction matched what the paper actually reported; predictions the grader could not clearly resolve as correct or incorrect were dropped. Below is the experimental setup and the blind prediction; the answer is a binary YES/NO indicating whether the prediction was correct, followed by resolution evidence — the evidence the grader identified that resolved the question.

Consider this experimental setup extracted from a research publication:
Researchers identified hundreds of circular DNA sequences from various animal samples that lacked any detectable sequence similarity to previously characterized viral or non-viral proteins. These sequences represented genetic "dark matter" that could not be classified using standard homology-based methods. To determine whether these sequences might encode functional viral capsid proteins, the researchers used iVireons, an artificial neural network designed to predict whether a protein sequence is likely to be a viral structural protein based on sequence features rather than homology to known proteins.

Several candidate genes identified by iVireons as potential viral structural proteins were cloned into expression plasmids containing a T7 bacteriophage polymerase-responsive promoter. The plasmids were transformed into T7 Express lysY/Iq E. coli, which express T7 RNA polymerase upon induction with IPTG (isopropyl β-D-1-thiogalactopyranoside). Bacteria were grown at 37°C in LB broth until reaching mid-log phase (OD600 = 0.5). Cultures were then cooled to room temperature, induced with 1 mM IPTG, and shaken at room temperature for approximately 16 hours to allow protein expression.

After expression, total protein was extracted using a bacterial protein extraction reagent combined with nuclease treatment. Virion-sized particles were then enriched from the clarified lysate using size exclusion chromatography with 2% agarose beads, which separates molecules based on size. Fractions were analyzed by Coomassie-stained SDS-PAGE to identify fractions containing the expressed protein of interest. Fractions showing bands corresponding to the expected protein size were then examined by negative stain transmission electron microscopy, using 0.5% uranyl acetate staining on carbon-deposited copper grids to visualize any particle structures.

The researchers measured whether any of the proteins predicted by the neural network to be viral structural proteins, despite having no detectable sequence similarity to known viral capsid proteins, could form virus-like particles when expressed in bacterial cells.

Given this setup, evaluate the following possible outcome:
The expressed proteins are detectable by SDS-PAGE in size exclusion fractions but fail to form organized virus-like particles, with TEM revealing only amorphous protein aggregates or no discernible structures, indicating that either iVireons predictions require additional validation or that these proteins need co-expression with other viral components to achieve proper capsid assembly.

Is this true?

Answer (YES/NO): NO